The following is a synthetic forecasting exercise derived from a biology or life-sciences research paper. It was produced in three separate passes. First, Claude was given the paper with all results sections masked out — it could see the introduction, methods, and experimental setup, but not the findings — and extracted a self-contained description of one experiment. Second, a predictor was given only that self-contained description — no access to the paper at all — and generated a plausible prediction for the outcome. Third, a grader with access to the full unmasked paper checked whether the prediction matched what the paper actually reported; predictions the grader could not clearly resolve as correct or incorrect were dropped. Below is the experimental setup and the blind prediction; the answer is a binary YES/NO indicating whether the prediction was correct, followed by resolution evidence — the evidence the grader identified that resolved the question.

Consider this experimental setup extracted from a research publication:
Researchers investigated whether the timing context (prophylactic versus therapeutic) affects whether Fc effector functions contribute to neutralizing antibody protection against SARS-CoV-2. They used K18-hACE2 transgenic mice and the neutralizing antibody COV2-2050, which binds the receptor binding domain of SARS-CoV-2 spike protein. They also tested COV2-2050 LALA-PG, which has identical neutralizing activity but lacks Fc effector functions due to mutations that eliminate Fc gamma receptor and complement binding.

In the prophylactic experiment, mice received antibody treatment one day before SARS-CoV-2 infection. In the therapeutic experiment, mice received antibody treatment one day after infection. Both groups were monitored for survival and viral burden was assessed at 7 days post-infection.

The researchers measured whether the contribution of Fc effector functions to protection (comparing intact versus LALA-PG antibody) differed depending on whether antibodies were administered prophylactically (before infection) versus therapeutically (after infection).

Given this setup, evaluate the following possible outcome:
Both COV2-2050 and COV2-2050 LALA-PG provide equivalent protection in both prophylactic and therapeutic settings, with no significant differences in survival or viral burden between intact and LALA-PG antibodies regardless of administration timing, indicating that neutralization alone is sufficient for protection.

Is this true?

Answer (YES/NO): NO